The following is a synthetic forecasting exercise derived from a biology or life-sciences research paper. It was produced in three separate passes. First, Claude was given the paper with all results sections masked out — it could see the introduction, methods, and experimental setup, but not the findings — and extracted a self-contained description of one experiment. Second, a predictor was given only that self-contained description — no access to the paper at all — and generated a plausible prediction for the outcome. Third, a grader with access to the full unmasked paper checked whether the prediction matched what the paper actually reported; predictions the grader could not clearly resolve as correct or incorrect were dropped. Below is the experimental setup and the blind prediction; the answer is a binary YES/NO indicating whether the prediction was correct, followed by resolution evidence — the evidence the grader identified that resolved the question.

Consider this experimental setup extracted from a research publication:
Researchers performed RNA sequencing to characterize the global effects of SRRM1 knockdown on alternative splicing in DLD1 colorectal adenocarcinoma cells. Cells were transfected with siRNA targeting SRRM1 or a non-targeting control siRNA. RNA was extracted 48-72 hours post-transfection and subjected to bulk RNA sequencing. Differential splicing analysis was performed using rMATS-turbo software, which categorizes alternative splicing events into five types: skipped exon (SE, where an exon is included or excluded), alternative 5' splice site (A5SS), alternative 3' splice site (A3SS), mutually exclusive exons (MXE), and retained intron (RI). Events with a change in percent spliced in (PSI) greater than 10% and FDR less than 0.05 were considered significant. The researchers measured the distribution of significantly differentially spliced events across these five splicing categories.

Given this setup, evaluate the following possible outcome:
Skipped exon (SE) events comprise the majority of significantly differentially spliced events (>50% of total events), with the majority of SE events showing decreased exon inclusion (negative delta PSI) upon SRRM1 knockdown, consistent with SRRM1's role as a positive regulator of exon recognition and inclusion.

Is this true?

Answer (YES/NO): NO